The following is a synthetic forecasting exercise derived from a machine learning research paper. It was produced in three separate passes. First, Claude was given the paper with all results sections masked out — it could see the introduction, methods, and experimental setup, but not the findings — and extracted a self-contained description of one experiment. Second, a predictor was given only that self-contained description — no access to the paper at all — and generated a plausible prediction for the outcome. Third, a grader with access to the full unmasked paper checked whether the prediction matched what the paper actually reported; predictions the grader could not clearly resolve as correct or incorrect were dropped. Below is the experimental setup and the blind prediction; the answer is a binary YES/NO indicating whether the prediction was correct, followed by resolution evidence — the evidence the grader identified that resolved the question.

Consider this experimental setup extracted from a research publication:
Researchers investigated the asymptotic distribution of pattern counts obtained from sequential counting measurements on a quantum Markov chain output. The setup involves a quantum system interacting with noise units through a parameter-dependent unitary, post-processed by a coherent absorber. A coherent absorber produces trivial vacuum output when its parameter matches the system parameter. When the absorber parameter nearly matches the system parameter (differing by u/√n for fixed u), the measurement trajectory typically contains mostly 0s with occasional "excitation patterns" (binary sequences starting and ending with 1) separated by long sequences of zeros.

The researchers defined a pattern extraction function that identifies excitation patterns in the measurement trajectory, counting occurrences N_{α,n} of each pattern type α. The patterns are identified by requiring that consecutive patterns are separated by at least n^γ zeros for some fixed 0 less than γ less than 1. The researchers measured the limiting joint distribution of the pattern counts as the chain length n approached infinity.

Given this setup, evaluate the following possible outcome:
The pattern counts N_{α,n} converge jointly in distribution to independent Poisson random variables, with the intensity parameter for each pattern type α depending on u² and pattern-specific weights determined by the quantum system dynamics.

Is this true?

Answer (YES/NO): YES